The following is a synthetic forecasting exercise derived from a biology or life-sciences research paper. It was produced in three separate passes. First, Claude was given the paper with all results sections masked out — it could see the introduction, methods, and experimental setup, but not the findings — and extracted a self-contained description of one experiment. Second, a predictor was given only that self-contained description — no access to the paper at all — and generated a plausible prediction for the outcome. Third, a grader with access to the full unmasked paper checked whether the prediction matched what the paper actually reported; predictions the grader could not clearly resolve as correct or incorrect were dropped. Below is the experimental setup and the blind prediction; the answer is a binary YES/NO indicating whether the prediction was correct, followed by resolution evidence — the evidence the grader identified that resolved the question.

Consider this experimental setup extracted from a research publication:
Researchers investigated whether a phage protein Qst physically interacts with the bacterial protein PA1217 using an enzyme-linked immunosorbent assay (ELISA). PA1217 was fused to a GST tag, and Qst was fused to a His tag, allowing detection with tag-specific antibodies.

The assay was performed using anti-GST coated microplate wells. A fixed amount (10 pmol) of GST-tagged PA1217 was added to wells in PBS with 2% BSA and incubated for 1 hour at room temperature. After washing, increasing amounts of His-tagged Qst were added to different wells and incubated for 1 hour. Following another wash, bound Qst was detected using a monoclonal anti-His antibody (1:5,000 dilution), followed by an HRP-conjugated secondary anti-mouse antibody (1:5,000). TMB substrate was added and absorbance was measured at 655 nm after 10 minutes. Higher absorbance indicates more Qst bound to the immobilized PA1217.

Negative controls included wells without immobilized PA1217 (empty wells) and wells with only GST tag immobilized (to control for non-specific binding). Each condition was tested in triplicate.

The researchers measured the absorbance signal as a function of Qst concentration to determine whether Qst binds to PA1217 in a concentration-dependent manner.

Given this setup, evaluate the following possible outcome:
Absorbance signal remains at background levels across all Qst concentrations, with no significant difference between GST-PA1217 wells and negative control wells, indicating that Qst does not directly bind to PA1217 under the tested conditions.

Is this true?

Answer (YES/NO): NO